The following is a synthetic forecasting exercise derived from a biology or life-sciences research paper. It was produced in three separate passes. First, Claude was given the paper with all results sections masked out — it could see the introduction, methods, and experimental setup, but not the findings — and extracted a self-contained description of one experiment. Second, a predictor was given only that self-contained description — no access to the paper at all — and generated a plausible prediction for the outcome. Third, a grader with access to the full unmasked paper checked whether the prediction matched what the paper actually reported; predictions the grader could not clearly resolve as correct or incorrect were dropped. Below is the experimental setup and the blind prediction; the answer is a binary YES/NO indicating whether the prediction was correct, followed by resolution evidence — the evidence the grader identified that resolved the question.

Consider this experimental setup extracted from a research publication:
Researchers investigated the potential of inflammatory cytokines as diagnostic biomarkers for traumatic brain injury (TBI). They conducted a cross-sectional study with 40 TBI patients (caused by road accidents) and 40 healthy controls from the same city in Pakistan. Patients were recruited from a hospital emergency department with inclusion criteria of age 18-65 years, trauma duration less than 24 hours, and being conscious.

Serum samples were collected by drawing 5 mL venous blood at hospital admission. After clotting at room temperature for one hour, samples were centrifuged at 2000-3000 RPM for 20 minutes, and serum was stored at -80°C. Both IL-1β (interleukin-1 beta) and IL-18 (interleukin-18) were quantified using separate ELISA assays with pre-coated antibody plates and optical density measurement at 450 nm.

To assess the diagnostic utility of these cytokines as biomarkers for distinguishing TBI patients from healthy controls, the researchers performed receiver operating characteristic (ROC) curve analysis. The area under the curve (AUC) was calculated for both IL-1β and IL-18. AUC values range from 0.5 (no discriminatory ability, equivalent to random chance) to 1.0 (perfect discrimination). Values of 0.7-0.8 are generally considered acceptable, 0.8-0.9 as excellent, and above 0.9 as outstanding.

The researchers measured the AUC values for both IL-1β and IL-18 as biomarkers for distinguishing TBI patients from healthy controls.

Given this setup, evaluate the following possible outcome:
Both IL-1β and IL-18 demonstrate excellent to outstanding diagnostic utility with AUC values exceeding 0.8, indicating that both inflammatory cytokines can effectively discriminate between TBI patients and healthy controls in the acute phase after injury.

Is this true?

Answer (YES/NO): NO